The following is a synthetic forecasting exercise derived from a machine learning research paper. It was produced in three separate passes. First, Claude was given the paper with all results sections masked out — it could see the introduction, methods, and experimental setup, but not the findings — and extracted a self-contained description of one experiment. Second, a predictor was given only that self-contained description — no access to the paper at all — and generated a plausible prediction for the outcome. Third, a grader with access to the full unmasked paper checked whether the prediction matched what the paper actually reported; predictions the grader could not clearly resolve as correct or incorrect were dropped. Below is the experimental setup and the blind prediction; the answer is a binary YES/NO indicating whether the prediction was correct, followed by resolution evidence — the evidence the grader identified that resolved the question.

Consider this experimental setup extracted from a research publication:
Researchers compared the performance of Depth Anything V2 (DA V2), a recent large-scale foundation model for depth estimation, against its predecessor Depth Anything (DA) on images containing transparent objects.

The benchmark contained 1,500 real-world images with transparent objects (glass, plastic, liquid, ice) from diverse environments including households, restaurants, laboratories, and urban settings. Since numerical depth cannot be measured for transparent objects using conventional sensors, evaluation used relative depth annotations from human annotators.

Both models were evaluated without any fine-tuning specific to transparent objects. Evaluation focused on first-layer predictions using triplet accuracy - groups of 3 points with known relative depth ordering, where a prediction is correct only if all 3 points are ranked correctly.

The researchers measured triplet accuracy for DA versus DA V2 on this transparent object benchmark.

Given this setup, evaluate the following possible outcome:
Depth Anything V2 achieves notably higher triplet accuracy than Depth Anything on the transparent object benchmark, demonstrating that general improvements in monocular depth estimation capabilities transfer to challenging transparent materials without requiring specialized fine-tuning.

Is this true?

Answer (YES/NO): YES